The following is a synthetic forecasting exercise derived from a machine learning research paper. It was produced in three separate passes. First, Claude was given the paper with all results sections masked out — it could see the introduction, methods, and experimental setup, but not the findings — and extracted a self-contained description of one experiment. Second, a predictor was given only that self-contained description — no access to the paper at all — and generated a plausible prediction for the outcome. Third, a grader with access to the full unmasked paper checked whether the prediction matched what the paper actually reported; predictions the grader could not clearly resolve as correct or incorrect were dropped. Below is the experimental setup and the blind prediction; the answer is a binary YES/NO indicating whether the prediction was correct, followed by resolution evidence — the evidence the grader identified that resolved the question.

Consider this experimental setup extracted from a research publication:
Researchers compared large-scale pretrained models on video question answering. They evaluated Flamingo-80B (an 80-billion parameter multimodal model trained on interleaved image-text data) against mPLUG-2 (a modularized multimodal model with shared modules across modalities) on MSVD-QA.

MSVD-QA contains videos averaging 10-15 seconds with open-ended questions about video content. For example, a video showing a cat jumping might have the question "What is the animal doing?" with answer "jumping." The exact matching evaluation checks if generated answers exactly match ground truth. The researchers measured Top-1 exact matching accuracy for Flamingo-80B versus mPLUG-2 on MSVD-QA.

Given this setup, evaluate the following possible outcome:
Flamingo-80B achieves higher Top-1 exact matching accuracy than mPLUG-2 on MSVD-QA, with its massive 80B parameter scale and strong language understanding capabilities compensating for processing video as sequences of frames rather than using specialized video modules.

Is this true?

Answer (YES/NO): NO